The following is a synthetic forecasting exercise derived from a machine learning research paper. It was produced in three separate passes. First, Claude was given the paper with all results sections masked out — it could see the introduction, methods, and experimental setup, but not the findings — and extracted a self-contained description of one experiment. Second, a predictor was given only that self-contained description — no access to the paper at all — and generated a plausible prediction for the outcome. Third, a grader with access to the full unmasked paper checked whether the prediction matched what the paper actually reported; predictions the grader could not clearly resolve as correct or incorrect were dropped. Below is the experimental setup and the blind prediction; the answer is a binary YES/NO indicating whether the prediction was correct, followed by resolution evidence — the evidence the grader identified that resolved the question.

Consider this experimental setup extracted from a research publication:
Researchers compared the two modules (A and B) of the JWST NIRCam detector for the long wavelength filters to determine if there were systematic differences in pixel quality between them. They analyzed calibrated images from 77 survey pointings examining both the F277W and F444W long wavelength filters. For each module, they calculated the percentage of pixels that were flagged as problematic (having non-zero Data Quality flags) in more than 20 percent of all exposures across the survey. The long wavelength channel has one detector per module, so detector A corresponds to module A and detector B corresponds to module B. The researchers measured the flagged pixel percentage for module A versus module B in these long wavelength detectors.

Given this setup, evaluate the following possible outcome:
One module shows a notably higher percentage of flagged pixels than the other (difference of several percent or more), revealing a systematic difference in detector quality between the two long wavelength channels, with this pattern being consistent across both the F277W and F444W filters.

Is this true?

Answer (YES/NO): NO